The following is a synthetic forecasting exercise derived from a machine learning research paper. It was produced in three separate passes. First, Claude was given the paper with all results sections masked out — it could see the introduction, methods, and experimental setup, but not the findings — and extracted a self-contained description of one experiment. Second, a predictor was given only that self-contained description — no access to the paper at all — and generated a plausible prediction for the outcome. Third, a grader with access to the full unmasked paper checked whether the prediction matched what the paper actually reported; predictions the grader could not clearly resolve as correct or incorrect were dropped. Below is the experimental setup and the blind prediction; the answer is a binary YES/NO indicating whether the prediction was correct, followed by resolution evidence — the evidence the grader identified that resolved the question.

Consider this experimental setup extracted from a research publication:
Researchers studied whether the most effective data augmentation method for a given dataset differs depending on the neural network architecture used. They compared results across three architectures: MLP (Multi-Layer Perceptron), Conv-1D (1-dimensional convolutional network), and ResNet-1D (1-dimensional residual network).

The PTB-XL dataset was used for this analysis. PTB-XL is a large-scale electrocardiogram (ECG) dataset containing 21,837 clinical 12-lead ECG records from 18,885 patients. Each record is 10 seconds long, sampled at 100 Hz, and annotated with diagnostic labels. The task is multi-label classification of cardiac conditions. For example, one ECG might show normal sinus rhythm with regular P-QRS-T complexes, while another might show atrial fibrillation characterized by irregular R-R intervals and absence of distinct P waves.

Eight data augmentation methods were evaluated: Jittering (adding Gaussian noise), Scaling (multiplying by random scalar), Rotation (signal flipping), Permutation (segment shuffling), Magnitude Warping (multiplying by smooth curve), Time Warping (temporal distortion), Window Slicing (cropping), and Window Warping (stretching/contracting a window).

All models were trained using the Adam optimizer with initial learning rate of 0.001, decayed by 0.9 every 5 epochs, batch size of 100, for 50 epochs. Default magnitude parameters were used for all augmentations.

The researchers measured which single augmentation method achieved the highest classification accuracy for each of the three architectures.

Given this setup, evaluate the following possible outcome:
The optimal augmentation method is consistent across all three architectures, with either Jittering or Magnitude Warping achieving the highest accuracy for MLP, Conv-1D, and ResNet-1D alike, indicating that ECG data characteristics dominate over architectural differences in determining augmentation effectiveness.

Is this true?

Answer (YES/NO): NO